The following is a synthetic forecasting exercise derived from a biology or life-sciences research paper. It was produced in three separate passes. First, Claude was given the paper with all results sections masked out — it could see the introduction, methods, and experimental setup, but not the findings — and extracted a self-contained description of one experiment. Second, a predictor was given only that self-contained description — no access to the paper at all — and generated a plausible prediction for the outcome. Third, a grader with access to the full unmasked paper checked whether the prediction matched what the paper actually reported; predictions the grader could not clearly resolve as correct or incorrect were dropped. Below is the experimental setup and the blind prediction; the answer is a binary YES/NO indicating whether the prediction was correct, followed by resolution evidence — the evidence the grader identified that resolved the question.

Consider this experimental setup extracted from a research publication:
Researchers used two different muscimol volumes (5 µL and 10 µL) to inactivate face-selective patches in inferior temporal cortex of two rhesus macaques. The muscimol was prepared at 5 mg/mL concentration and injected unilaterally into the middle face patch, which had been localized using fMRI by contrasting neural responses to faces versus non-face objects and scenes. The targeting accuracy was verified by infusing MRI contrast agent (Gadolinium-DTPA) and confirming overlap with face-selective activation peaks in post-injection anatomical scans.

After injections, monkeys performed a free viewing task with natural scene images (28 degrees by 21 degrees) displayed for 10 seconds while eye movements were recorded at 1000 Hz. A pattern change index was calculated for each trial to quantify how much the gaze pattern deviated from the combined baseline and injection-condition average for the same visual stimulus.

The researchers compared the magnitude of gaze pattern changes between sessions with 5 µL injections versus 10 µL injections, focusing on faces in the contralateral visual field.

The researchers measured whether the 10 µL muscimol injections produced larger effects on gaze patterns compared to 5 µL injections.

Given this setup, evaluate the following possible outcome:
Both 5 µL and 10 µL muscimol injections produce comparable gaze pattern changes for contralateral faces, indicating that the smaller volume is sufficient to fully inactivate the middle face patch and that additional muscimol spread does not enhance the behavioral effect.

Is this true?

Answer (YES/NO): NO